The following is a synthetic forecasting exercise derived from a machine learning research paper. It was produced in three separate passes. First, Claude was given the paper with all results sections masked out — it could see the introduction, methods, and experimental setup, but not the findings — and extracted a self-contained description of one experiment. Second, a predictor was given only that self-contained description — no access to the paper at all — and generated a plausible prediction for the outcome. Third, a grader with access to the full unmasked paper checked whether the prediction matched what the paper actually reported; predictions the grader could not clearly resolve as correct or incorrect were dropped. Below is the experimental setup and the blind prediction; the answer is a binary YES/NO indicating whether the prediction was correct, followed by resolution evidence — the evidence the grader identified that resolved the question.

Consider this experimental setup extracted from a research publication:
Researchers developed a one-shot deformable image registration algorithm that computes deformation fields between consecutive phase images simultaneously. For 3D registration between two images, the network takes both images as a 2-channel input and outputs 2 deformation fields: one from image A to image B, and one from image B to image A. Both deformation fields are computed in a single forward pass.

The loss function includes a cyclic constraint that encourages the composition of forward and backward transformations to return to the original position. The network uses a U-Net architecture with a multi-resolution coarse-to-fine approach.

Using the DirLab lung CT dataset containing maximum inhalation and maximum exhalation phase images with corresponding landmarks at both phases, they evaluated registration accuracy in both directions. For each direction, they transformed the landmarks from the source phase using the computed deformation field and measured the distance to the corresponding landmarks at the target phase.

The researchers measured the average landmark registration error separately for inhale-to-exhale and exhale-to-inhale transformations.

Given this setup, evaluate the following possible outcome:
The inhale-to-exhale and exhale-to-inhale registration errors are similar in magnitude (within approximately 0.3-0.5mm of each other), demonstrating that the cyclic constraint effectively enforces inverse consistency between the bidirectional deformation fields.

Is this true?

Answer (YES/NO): YES